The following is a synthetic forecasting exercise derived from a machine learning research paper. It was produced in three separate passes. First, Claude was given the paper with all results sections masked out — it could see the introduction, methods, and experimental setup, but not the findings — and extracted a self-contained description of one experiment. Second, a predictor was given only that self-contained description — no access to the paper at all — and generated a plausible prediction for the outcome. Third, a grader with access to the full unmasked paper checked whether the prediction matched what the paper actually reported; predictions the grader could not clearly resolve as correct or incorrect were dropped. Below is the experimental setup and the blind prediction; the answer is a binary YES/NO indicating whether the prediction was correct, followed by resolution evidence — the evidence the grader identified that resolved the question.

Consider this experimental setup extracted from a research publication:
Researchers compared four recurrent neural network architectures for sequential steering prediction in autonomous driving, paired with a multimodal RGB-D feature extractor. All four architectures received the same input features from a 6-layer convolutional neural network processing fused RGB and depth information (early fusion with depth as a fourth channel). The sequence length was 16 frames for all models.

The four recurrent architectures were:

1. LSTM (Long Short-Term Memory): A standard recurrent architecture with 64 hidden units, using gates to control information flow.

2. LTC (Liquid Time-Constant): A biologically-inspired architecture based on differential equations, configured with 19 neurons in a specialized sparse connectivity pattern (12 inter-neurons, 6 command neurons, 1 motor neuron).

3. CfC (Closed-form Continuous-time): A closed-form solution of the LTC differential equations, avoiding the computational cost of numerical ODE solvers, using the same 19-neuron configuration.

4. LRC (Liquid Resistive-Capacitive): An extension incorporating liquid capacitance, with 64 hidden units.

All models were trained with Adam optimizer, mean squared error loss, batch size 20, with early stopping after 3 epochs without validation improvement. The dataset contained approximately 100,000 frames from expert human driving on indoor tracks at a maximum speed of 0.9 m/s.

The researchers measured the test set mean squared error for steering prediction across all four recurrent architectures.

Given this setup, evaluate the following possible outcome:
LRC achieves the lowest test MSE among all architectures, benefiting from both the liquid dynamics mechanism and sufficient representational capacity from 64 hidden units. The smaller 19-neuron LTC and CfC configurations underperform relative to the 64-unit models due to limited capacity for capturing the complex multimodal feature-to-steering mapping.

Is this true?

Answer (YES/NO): NO